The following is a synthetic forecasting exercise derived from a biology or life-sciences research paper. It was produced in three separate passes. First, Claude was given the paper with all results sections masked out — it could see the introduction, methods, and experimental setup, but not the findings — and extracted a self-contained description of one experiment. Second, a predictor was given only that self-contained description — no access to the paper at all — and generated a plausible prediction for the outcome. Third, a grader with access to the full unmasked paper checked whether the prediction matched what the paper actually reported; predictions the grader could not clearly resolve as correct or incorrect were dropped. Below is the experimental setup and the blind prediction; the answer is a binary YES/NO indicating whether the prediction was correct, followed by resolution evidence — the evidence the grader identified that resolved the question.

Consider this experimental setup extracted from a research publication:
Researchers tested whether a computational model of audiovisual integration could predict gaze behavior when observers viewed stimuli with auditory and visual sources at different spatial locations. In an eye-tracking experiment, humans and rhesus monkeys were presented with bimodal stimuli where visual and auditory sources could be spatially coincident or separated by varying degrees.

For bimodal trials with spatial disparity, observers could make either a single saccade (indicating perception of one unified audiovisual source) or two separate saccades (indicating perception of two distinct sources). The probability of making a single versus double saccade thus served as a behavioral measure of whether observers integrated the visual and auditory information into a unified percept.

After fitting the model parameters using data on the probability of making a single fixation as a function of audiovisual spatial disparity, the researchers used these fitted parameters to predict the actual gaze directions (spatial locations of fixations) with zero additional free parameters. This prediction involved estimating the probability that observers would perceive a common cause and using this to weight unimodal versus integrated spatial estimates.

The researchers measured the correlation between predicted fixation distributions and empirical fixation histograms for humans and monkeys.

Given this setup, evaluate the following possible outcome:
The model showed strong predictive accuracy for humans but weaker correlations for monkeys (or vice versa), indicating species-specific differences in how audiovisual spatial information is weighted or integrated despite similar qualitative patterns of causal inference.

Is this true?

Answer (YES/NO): NO